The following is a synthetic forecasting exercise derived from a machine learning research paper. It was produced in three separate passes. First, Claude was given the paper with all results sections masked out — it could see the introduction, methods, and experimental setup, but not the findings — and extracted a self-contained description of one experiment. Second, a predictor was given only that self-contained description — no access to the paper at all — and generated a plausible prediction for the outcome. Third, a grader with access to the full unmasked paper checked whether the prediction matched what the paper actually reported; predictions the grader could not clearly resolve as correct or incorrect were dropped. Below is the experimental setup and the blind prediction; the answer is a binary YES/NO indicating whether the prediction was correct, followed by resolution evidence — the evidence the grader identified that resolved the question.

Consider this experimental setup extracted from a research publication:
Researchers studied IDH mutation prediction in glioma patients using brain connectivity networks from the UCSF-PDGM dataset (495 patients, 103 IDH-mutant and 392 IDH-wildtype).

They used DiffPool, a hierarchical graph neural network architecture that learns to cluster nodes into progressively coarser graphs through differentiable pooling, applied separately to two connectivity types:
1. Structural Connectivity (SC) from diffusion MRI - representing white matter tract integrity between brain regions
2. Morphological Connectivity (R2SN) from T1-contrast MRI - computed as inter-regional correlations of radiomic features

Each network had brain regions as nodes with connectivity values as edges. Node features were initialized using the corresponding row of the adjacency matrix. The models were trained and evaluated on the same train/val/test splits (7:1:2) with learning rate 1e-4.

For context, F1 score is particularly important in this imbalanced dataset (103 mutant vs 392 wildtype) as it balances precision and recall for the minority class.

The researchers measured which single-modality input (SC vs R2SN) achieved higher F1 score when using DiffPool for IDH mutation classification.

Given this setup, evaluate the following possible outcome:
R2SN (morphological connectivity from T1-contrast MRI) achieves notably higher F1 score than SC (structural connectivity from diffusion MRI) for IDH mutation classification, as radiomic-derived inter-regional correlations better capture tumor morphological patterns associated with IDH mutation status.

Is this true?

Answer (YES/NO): YES